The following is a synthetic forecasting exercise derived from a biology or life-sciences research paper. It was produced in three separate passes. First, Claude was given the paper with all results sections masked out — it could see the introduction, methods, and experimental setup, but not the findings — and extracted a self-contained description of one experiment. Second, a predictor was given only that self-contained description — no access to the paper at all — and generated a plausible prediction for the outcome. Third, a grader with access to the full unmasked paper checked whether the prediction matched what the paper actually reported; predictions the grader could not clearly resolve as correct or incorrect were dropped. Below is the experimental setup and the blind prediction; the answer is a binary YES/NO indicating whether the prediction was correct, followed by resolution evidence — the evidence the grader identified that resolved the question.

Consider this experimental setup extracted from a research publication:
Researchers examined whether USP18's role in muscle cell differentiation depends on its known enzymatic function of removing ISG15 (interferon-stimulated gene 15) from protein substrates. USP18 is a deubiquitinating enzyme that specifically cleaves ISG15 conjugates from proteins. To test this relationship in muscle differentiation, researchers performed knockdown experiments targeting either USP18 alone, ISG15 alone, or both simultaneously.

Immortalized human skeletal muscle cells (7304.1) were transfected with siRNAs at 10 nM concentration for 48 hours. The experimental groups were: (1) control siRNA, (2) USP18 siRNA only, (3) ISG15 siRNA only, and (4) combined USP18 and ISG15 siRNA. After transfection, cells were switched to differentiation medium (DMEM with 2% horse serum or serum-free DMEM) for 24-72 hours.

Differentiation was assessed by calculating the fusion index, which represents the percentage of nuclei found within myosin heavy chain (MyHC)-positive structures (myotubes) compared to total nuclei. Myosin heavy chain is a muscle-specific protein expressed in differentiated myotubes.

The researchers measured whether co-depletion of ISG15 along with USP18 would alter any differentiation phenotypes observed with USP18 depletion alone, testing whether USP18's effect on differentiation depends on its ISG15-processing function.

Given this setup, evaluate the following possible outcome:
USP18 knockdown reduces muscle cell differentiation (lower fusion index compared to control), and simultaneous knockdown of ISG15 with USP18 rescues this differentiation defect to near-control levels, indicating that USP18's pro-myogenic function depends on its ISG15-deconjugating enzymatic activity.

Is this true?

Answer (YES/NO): NO